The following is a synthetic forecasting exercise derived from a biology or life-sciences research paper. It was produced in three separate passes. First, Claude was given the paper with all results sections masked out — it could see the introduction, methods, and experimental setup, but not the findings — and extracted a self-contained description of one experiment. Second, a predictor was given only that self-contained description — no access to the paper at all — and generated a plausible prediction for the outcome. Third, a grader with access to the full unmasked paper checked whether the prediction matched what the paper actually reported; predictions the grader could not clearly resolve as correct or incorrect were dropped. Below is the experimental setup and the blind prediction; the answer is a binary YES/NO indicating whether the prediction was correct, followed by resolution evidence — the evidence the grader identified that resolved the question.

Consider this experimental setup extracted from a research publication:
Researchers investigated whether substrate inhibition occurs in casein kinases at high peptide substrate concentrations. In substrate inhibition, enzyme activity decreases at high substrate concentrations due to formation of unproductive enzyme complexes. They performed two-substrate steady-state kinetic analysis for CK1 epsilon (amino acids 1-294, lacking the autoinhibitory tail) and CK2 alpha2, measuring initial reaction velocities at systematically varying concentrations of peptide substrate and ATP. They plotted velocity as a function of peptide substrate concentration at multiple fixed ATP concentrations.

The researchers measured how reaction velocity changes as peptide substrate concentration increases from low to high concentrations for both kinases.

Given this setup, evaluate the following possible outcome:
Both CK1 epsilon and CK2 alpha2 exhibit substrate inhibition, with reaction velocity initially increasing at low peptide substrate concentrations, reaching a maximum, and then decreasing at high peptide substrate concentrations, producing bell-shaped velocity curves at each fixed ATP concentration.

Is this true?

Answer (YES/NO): YES